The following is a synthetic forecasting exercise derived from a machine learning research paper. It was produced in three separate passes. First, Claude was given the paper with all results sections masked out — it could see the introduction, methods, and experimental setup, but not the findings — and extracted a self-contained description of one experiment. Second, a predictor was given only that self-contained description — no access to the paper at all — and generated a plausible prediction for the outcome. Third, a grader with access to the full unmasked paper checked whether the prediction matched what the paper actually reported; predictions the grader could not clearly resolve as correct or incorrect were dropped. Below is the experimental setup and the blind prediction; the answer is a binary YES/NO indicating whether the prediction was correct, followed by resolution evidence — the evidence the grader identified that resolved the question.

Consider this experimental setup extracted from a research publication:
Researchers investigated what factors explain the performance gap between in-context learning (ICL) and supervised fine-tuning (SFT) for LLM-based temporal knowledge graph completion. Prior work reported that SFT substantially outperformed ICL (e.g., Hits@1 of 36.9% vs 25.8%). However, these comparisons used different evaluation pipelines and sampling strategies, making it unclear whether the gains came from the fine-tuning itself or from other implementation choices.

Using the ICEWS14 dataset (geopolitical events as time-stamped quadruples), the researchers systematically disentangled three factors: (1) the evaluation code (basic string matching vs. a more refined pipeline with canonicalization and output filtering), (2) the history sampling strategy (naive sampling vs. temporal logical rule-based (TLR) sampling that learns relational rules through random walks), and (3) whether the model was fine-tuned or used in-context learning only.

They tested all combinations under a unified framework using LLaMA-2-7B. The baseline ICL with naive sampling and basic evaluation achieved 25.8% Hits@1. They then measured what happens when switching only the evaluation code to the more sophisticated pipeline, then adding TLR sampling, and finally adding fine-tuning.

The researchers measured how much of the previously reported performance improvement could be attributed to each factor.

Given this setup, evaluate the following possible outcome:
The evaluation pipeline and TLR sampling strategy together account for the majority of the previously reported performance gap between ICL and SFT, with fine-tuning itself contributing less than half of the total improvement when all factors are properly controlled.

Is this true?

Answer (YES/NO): YES